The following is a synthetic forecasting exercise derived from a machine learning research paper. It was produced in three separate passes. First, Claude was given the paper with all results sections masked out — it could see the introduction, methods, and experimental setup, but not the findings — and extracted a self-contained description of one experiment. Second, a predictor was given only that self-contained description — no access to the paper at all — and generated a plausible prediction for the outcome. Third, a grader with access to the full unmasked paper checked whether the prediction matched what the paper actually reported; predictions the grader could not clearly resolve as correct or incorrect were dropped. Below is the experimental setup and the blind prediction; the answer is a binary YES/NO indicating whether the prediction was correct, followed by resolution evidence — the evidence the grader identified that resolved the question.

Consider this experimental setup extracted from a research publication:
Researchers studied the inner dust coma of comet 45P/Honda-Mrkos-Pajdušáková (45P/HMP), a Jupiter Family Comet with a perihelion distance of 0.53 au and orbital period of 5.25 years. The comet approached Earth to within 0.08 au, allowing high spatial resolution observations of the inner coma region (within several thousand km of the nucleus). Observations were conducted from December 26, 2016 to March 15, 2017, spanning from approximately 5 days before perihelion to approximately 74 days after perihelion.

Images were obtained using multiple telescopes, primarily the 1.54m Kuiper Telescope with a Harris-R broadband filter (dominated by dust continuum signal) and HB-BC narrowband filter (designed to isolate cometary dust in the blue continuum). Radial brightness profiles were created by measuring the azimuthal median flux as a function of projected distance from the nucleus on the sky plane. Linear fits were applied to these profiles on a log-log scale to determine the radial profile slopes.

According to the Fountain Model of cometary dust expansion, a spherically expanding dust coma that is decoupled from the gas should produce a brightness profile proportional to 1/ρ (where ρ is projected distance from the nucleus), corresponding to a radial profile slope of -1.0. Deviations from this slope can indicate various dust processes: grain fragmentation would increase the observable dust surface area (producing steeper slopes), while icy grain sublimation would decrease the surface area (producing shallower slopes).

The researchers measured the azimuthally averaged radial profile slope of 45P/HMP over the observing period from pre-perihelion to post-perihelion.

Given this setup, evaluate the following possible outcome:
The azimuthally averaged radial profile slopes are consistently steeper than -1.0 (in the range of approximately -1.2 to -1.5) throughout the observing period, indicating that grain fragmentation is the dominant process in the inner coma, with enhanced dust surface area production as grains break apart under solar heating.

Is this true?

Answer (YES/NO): NO